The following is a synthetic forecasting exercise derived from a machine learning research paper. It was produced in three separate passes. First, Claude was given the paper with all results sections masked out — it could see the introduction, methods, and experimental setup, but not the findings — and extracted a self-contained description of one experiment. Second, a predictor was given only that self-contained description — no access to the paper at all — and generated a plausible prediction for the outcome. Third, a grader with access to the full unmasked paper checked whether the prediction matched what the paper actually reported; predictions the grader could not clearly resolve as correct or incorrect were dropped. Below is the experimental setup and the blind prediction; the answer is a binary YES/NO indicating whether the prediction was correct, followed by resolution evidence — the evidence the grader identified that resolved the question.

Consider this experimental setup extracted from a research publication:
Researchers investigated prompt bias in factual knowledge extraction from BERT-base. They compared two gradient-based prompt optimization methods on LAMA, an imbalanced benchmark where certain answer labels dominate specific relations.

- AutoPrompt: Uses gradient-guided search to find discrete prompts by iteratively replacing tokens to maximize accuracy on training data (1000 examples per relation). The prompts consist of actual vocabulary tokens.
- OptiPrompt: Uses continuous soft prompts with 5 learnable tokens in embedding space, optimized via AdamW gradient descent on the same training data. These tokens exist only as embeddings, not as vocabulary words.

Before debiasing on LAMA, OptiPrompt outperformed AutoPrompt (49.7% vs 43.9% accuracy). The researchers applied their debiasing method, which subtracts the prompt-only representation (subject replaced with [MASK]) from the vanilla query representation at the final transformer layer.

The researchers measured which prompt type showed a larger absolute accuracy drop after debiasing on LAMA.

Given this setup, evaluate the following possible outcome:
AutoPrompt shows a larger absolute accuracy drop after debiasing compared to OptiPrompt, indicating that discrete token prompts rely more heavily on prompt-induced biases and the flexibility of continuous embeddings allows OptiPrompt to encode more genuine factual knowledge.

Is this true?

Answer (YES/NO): NO